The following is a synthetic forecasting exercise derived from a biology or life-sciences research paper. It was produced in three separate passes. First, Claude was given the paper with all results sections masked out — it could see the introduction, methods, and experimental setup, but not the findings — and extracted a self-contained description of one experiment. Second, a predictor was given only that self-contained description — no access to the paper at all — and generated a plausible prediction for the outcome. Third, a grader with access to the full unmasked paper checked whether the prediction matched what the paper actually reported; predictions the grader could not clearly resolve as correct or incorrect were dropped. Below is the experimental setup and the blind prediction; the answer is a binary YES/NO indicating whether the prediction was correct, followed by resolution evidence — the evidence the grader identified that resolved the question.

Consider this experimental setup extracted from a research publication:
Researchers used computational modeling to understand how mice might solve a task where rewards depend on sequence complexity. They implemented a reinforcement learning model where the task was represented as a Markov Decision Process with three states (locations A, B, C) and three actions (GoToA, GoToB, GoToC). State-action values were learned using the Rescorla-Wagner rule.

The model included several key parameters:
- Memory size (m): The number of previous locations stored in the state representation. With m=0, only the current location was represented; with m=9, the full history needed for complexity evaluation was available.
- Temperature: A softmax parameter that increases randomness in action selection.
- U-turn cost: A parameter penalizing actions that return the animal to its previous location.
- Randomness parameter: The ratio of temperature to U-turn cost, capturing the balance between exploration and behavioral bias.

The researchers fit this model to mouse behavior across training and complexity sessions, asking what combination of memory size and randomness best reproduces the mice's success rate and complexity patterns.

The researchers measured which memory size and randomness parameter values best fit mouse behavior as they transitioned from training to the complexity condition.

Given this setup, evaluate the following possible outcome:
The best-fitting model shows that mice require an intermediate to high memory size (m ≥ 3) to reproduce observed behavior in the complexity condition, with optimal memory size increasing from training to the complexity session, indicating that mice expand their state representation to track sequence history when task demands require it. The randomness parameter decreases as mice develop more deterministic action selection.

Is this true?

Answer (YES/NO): NO